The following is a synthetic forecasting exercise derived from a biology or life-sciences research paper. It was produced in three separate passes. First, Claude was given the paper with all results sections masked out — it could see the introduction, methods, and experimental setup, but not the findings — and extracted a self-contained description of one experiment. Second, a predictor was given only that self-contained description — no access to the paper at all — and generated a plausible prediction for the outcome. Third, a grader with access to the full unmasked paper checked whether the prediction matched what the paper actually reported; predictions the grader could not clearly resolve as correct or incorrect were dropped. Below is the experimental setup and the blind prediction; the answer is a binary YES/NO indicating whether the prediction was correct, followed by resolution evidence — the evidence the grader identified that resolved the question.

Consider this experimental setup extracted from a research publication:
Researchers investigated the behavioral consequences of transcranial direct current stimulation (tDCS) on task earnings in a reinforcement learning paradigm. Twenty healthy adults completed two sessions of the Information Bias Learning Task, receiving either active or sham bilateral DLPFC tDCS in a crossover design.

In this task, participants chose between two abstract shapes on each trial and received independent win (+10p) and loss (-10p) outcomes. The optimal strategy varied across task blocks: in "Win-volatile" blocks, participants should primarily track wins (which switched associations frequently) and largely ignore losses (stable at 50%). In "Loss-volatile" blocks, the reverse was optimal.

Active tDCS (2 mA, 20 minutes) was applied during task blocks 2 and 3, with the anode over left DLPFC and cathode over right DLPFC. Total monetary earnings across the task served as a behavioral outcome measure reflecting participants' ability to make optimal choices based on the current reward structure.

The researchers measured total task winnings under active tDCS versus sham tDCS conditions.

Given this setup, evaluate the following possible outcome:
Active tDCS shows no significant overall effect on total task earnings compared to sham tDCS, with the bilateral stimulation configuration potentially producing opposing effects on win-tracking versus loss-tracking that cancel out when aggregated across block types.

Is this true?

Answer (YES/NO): NO